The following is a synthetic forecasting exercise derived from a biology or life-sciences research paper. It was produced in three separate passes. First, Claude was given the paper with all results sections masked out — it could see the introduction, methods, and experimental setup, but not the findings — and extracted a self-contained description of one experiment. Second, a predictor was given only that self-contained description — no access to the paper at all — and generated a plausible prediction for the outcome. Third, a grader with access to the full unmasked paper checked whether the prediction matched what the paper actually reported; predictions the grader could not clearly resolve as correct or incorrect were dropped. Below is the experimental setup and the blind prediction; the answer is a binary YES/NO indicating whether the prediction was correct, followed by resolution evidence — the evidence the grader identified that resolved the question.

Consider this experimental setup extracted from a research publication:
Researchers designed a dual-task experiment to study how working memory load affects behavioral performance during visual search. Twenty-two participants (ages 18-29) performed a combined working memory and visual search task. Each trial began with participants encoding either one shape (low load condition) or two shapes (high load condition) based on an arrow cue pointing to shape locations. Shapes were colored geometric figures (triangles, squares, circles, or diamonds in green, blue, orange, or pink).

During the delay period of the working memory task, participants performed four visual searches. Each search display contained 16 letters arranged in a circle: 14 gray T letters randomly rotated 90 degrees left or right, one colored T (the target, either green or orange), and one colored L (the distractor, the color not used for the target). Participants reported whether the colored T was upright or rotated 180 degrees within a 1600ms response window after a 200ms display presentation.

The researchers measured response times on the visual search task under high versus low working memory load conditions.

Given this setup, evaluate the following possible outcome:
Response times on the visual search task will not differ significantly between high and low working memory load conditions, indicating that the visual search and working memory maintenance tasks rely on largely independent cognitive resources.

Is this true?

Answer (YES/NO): NO